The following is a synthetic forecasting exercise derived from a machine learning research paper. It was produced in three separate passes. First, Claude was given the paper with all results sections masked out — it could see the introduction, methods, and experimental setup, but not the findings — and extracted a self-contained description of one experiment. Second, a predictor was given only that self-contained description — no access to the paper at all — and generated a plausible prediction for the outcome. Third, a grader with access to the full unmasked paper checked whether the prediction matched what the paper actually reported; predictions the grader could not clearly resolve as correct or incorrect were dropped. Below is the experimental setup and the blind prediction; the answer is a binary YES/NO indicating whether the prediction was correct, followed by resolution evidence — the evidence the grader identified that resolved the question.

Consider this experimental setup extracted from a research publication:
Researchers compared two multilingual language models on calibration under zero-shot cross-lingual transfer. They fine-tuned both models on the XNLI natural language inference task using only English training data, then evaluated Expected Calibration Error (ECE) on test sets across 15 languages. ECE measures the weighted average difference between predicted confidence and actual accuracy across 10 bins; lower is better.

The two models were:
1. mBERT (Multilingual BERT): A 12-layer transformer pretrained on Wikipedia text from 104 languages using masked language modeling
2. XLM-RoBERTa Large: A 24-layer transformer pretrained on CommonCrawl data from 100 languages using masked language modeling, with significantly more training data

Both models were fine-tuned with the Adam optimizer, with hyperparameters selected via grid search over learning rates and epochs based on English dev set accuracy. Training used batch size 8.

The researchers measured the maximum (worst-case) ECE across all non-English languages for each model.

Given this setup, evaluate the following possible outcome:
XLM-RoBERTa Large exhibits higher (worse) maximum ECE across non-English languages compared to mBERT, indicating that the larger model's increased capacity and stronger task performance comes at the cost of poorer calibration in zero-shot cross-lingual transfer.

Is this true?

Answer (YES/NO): NO